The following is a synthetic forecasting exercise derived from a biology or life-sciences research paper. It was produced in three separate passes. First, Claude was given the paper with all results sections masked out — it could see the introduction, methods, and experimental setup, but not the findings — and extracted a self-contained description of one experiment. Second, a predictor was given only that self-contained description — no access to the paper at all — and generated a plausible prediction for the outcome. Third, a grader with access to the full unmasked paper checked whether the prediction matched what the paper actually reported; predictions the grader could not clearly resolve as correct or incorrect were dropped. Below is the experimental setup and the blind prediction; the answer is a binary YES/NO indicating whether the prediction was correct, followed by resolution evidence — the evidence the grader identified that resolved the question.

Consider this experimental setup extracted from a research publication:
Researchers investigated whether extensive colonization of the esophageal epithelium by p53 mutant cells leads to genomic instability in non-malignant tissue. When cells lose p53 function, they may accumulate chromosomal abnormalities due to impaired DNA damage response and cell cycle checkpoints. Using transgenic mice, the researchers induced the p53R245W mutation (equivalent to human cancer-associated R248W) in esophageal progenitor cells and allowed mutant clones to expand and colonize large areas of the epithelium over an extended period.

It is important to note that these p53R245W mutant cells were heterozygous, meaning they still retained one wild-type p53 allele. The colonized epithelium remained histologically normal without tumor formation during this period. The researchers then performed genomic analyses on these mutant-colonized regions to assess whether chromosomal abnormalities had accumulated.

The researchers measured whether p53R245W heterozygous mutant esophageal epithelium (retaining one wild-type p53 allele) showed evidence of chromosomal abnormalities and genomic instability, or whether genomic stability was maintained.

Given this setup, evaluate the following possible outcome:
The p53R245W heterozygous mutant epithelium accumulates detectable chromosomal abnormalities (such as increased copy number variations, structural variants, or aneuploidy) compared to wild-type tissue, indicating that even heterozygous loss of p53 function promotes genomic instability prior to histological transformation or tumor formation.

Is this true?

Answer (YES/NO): NO